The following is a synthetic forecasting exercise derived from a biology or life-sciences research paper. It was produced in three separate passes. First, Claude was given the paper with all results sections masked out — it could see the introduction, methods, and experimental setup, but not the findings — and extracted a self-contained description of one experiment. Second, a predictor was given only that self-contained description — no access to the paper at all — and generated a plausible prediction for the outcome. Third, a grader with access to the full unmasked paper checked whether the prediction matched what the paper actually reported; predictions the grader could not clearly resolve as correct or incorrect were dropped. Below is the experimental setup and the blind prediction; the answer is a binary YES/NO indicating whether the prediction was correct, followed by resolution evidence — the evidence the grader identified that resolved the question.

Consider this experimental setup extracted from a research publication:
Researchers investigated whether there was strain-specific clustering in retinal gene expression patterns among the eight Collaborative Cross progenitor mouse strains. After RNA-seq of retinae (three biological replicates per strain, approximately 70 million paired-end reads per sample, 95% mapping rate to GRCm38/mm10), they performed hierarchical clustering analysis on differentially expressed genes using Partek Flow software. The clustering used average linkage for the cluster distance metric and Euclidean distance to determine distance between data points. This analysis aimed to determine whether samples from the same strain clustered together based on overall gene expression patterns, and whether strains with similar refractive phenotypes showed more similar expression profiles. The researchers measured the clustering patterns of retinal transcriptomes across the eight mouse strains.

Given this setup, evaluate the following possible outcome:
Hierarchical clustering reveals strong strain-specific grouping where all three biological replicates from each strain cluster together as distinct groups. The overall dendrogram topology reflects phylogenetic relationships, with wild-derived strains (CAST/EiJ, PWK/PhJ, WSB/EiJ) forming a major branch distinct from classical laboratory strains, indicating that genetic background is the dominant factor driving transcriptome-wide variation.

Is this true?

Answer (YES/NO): NO